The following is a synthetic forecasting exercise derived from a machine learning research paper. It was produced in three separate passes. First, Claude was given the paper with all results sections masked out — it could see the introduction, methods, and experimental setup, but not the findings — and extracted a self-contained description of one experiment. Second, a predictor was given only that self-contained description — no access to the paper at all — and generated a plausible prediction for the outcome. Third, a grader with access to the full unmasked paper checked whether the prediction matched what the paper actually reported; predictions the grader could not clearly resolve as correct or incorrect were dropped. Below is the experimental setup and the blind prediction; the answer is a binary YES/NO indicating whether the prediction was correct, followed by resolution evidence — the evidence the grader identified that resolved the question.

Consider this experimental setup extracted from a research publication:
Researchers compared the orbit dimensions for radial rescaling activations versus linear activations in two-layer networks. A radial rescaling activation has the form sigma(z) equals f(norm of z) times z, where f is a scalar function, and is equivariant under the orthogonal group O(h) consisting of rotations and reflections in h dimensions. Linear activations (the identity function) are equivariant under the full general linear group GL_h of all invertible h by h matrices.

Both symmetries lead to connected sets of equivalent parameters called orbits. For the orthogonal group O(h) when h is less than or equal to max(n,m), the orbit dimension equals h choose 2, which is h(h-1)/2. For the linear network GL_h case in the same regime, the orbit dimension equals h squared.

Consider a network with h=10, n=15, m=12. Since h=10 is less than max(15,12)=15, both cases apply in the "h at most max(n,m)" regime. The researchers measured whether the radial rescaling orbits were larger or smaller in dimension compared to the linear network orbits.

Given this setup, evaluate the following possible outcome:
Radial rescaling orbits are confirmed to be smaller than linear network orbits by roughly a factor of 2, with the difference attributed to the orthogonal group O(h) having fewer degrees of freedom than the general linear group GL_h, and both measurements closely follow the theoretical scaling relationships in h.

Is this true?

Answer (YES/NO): NO